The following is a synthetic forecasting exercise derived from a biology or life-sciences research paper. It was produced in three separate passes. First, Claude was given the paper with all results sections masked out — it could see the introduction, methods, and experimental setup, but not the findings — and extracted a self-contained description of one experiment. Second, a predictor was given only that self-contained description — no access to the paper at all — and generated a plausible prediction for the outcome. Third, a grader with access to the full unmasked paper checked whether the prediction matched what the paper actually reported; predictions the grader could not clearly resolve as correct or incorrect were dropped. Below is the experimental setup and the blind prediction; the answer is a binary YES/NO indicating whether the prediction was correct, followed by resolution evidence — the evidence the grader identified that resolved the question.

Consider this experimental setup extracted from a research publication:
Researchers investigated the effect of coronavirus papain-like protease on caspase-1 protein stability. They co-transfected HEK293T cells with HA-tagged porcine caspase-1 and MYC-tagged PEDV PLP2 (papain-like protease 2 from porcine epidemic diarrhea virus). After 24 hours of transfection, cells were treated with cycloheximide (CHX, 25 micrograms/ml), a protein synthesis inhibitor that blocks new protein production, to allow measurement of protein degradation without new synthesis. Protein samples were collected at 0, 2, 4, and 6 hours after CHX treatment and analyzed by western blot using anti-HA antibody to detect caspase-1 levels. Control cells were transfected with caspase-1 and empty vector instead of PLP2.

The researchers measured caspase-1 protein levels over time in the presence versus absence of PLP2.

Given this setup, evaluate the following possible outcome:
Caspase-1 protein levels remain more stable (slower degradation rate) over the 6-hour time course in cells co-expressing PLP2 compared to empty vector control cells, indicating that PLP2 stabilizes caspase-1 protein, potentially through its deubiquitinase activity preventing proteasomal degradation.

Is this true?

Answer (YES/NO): YES